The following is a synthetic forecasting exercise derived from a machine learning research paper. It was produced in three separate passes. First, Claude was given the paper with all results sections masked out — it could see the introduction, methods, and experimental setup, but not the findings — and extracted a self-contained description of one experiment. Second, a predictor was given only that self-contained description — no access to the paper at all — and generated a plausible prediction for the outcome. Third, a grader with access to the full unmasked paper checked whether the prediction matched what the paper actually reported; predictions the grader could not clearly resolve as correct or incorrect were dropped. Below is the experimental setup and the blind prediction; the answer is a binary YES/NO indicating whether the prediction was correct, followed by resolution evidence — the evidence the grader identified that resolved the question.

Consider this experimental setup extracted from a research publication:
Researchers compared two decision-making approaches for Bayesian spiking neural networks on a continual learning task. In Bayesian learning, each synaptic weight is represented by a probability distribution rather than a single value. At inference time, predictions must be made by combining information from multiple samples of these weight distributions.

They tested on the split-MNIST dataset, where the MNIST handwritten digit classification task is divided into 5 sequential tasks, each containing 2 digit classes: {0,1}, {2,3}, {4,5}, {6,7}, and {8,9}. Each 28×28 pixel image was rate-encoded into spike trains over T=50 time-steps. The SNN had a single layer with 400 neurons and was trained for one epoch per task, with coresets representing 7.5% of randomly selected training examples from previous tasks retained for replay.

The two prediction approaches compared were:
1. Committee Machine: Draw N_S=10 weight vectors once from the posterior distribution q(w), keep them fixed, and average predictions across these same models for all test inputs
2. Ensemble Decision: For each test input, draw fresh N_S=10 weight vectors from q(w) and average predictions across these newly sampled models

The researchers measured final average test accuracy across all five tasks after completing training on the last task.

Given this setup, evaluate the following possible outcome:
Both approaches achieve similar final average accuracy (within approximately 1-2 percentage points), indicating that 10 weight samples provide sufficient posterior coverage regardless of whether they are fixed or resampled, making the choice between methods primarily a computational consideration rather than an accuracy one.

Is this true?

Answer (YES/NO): YES